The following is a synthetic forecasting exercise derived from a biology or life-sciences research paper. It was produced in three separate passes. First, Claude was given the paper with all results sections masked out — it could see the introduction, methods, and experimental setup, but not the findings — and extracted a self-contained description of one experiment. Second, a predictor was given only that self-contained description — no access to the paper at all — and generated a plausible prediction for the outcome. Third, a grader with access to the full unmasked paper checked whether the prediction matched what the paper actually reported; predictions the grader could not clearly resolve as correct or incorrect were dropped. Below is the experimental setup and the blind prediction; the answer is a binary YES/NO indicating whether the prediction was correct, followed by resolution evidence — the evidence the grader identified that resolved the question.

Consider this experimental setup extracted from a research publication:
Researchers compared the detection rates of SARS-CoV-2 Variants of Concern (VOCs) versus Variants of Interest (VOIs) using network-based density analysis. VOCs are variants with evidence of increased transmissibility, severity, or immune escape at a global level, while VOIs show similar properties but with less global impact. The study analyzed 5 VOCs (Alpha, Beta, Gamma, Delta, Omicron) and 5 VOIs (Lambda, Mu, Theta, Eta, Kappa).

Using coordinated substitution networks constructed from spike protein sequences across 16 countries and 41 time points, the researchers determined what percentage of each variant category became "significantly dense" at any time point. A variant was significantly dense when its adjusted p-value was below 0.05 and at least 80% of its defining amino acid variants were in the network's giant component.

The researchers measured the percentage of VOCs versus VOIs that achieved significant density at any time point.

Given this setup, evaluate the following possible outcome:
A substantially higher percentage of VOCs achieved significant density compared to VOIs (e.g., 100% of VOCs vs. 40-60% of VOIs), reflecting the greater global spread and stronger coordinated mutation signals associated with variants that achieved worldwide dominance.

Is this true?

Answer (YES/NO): YES